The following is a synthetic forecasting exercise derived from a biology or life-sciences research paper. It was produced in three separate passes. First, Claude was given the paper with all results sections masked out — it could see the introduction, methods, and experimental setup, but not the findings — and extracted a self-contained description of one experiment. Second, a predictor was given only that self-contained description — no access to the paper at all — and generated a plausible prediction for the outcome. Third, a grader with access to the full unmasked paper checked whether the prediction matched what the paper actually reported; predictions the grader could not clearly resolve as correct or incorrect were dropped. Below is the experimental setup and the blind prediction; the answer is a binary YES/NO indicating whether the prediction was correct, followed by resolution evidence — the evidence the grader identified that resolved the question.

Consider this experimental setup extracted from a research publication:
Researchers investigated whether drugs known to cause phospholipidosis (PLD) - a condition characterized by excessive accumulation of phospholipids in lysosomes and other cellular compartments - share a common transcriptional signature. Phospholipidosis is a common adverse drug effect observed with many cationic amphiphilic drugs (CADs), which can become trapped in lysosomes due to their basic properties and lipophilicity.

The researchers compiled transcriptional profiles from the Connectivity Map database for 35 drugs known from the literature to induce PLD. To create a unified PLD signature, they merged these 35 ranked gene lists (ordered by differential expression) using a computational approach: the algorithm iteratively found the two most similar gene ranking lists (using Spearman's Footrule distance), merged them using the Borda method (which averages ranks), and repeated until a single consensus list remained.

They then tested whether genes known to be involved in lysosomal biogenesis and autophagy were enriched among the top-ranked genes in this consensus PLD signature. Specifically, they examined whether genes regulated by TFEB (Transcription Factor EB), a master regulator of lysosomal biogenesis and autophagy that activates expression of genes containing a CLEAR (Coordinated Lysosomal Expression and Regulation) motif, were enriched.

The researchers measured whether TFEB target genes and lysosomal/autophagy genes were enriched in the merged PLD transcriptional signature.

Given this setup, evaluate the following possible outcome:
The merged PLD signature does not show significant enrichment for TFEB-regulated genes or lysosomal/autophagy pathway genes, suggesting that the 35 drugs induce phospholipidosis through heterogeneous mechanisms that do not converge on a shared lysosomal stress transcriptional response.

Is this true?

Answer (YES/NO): NO